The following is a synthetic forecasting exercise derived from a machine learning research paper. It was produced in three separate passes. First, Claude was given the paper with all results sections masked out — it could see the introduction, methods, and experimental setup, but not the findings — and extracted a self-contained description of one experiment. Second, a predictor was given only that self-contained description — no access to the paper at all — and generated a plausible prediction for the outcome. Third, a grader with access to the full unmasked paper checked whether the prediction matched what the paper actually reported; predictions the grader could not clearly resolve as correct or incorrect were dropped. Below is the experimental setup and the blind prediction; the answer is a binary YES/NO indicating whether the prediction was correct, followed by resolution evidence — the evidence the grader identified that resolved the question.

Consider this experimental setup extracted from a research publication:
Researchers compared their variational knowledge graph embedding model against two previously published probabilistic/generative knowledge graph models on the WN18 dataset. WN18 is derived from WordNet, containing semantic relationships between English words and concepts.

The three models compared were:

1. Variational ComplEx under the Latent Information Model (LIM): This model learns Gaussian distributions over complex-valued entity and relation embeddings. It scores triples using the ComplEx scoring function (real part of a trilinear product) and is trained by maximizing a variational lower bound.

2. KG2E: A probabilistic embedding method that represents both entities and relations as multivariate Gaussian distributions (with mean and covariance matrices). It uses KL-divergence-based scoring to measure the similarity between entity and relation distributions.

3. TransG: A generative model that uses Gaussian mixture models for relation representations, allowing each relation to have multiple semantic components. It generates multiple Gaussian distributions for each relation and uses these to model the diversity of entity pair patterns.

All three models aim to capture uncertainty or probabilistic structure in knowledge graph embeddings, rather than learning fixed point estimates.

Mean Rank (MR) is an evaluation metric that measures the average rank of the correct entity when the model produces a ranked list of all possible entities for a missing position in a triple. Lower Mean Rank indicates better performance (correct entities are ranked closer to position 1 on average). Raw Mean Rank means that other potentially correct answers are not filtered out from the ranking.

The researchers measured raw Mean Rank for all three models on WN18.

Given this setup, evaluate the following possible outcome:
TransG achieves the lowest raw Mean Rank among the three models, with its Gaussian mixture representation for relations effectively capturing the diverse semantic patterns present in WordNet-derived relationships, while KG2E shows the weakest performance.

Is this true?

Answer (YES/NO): NO